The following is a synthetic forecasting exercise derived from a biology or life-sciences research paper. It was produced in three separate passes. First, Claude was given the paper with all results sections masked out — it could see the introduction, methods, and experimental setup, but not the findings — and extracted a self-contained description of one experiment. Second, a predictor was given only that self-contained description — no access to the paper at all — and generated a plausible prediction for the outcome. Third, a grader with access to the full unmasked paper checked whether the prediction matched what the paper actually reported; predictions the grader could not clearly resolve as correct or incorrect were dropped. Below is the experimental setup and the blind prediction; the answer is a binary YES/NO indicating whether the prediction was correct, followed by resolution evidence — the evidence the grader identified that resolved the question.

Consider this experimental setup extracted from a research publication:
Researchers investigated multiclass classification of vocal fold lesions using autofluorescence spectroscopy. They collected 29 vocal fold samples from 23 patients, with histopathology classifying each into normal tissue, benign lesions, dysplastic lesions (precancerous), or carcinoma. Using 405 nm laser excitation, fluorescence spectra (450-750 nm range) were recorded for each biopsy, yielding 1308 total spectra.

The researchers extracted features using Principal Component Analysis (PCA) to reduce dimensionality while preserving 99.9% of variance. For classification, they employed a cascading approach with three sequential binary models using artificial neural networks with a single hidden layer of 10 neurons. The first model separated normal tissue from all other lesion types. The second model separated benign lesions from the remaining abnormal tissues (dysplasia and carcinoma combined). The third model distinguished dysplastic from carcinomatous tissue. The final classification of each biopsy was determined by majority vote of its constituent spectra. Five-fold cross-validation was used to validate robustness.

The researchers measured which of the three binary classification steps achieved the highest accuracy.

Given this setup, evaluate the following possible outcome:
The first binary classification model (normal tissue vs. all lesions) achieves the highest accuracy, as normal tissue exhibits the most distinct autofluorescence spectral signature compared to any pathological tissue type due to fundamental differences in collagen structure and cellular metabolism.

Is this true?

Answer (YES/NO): YES